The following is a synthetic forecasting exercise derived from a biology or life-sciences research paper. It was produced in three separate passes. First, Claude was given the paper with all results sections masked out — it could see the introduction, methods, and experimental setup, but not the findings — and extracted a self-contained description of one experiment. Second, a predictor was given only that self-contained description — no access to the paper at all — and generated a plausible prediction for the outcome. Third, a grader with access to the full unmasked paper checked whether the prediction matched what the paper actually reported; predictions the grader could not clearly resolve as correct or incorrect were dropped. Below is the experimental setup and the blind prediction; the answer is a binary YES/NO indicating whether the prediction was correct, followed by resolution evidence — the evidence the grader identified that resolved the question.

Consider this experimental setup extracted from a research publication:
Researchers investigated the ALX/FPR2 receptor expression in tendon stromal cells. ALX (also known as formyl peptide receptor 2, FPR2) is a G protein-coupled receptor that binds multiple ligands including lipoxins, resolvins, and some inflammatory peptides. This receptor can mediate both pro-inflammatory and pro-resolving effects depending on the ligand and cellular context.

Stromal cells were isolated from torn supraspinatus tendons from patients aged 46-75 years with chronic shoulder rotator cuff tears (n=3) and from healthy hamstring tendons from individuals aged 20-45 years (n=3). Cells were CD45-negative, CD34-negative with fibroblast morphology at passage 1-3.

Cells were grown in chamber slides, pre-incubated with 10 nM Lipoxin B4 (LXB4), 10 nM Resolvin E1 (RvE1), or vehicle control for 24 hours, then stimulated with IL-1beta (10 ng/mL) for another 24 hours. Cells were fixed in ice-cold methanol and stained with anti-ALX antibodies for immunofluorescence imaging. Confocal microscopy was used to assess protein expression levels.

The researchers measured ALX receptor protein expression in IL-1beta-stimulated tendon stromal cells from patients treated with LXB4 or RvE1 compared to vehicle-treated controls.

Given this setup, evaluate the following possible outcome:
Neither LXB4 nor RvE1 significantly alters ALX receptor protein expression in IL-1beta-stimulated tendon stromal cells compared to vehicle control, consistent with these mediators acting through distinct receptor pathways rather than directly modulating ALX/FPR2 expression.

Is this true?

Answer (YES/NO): YES